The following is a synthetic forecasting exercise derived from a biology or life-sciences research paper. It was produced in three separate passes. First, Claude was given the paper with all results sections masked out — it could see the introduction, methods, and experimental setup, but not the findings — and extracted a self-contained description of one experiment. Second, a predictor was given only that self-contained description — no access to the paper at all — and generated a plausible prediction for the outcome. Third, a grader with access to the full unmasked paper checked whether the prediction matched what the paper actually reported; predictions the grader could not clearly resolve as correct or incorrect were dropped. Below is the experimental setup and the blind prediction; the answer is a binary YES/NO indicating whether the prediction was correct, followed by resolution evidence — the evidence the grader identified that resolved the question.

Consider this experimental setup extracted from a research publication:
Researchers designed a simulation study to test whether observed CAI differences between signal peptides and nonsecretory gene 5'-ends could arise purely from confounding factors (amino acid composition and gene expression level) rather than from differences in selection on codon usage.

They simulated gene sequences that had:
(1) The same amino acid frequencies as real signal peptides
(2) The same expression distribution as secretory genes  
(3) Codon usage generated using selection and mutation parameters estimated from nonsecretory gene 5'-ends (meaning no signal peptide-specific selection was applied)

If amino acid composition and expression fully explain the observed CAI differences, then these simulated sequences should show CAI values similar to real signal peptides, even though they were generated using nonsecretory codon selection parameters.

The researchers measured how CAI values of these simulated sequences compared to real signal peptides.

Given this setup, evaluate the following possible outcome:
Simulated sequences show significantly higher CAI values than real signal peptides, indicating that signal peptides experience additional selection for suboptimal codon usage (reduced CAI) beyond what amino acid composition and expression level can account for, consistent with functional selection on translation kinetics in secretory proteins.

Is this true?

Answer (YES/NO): NO